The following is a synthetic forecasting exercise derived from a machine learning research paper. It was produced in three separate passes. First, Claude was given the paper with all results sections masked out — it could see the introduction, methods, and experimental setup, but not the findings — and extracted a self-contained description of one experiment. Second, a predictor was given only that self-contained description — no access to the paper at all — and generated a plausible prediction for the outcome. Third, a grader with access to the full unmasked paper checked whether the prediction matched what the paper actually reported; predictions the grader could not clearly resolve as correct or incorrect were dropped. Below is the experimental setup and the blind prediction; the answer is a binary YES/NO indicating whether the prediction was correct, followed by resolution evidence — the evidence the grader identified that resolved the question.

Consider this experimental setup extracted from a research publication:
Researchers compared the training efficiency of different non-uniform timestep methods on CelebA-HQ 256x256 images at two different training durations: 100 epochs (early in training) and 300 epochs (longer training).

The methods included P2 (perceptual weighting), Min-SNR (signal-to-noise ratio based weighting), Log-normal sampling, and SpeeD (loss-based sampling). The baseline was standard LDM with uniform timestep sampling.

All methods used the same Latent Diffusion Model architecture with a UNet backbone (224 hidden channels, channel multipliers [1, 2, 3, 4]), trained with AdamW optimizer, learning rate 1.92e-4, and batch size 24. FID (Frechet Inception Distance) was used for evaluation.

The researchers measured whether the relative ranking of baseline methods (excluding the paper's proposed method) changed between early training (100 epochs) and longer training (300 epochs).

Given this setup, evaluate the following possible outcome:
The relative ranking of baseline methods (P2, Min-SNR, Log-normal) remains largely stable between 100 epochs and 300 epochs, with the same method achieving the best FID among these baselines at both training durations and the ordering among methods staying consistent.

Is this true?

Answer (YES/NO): NO